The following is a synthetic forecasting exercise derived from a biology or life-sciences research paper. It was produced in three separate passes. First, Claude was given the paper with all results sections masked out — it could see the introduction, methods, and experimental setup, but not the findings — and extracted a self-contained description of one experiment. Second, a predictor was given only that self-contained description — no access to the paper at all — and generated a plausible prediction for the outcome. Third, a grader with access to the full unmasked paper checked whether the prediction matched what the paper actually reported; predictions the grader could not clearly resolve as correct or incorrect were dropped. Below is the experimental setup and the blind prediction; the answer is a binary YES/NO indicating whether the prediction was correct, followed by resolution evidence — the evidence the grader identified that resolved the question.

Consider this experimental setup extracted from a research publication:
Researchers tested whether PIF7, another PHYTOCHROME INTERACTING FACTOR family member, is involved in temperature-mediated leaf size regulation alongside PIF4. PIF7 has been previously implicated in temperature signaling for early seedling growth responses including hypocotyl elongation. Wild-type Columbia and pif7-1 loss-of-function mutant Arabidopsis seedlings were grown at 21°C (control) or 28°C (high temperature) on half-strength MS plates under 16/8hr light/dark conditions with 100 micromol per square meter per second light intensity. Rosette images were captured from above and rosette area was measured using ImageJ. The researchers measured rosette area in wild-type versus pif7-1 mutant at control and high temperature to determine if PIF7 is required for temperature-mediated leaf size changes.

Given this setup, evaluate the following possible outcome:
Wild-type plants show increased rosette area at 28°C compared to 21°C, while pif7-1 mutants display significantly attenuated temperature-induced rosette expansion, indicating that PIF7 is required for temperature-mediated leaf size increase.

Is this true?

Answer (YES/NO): NO